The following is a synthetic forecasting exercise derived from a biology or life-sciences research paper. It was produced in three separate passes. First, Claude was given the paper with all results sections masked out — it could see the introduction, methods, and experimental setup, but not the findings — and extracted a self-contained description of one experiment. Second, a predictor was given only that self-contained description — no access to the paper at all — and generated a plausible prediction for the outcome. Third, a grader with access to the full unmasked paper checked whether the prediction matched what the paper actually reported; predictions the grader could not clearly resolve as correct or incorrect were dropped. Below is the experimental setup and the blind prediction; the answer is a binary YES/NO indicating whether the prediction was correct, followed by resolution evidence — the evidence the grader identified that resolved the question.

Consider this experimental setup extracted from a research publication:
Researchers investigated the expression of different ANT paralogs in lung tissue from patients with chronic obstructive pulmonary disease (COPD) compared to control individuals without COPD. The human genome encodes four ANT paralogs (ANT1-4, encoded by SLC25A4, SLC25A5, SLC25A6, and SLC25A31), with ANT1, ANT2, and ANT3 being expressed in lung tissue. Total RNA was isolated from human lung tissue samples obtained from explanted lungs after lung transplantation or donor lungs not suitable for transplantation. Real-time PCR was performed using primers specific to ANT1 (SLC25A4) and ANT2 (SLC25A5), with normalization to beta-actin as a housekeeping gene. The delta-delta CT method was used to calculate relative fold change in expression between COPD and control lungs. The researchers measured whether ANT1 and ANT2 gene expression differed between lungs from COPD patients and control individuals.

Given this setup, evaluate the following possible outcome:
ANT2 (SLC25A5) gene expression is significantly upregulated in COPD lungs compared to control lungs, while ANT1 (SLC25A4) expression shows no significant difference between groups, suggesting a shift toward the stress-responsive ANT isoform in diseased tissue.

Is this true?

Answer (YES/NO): NO